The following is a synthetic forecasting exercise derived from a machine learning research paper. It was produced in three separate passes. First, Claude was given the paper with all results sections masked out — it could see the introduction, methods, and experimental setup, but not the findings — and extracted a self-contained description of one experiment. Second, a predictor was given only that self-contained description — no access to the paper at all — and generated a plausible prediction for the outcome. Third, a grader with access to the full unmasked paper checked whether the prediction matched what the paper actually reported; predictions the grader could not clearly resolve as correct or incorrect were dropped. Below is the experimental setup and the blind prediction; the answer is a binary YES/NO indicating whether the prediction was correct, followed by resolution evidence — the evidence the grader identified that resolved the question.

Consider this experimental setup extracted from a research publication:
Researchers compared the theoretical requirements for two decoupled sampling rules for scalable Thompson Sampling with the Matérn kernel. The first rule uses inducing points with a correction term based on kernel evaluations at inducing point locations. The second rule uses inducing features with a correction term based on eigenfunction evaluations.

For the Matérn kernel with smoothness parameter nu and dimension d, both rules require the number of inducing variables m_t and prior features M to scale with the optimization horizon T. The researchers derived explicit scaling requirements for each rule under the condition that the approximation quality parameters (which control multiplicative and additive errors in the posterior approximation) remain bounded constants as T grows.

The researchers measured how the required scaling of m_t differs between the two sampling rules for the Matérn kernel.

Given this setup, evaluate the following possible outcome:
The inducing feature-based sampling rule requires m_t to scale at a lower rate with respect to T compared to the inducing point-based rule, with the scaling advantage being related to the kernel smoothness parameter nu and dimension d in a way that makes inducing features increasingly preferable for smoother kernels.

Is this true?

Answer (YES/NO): NO